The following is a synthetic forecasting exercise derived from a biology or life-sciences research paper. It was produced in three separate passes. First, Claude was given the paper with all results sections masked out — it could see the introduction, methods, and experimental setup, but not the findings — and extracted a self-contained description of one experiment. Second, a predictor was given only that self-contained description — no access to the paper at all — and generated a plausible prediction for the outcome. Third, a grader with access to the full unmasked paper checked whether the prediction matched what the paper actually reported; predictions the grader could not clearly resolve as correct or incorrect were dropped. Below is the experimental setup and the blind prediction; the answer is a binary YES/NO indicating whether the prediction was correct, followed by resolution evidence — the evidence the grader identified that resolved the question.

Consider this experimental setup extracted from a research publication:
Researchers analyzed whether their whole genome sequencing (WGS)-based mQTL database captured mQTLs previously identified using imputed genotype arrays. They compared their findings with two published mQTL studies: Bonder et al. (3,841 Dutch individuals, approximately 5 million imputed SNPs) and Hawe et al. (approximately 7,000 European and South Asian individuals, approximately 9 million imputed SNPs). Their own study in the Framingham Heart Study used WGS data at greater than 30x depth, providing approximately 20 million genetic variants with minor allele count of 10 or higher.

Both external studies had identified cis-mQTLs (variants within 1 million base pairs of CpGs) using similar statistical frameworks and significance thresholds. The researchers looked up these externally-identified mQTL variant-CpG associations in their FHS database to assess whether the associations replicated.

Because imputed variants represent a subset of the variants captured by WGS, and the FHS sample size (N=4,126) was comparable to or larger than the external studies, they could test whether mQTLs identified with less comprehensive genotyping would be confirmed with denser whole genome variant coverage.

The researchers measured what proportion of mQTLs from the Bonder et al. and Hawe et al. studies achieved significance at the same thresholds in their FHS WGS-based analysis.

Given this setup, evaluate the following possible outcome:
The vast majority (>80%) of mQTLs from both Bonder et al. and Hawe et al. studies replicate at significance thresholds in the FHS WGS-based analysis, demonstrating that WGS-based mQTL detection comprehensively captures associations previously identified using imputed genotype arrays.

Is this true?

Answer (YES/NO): NO